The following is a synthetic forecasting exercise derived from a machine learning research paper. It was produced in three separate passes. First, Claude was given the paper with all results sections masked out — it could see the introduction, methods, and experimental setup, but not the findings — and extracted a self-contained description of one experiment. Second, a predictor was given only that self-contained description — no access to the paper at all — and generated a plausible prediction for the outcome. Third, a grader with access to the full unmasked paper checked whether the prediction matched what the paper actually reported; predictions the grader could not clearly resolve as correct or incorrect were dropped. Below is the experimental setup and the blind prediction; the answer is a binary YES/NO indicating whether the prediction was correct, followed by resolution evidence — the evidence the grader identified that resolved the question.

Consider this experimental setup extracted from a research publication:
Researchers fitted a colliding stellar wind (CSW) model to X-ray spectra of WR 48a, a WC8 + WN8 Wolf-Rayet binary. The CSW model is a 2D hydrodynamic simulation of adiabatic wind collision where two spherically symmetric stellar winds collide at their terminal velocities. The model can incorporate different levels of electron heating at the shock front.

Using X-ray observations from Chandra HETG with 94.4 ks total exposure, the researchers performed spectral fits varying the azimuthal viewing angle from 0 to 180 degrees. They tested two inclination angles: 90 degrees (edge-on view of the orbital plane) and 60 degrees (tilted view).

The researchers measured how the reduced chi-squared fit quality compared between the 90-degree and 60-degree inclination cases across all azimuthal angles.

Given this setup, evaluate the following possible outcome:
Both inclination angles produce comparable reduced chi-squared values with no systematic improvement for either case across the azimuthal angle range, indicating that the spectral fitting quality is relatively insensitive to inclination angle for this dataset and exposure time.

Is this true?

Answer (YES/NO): YES